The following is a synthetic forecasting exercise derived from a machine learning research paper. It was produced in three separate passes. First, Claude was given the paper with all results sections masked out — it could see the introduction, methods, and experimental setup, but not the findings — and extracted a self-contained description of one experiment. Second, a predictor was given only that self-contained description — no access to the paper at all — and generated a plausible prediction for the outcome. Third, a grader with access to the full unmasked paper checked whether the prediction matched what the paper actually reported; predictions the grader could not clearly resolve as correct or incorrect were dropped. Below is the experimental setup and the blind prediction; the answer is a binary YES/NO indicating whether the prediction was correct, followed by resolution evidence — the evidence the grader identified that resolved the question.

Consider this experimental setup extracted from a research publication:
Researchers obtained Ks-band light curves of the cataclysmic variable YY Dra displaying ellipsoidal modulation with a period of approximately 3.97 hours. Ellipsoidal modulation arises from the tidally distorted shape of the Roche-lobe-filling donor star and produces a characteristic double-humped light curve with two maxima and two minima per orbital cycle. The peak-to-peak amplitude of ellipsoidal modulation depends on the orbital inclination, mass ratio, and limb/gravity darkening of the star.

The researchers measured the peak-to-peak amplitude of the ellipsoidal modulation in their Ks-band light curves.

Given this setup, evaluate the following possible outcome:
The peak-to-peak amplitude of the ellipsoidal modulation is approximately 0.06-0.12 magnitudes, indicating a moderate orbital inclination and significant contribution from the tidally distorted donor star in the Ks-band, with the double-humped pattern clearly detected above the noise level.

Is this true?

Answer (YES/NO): YES